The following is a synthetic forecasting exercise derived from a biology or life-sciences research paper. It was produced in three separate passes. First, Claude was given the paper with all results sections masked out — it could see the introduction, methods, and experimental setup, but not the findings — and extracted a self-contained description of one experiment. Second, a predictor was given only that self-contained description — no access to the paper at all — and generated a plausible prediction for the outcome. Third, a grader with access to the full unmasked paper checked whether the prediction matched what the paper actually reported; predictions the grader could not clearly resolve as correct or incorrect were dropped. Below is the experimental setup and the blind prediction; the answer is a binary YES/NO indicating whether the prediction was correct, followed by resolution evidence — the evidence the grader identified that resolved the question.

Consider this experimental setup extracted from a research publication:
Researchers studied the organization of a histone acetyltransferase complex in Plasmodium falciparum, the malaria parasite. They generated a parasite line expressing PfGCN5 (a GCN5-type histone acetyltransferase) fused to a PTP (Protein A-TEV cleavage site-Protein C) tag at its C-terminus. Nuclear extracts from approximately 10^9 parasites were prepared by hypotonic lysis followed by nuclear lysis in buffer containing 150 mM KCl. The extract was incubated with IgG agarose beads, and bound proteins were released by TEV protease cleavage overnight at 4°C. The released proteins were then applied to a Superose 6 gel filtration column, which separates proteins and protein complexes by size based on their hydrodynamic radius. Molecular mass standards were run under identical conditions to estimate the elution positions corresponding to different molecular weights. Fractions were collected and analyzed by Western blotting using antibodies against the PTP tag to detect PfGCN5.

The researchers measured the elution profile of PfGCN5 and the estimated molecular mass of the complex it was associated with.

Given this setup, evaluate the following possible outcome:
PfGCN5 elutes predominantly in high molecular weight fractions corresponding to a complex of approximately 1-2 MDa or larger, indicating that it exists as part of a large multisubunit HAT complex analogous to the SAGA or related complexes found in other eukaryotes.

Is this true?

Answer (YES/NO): YES